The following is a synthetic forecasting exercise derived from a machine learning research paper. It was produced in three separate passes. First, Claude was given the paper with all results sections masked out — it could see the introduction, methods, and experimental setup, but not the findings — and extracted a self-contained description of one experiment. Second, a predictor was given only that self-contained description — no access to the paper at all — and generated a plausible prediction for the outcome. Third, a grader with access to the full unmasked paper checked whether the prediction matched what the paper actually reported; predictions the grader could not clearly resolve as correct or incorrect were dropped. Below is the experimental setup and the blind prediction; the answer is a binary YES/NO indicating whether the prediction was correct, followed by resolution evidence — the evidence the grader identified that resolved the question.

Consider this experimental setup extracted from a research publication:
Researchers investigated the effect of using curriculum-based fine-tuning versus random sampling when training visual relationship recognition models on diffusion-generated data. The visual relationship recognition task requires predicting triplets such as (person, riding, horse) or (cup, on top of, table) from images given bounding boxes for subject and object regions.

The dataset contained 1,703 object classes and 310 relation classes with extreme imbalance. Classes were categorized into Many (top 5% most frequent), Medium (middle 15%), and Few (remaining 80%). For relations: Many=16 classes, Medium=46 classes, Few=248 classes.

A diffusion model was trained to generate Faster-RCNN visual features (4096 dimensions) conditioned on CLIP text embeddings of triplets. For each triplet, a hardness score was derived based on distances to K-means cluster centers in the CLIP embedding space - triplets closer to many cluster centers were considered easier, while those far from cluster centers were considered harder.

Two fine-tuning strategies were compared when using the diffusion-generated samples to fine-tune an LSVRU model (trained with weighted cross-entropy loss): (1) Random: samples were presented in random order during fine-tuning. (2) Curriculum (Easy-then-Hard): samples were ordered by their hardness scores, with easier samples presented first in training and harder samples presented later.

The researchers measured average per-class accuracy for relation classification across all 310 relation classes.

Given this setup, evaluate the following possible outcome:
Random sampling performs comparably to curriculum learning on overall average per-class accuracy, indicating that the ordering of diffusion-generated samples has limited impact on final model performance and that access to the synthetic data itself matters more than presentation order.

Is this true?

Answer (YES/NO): YES